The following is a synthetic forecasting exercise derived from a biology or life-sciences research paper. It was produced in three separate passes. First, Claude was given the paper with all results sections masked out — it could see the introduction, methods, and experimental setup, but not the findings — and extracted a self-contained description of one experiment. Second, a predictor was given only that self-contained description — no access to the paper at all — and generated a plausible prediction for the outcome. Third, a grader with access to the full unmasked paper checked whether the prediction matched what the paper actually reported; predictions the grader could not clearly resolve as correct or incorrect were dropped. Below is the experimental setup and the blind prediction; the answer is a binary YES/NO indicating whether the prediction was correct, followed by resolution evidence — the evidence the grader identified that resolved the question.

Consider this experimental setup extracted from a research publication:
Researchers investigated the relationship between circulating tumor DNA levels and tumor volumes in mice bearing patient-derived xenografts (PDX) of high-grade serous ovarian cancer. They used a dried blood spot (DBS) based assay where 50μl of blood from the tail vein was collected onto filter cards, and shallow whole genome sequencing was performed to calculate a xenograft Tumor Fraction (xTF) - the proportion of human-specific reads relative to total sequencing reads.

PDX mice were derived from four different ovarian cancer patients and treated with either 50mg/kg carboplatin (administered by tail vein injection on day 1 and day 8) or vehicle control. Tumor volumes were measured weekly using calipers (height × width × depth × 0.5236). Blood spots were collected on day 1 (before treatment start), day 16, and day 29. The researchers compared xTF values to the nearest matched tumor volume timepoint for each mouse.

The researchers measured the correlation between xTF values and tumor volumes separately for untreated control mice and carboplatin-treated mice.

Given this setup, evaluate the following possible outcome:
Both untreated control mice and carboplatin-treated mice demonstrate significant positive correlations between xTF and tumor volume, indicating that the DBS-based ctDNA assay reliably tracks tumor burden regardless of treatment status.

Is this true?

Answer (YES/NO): NO